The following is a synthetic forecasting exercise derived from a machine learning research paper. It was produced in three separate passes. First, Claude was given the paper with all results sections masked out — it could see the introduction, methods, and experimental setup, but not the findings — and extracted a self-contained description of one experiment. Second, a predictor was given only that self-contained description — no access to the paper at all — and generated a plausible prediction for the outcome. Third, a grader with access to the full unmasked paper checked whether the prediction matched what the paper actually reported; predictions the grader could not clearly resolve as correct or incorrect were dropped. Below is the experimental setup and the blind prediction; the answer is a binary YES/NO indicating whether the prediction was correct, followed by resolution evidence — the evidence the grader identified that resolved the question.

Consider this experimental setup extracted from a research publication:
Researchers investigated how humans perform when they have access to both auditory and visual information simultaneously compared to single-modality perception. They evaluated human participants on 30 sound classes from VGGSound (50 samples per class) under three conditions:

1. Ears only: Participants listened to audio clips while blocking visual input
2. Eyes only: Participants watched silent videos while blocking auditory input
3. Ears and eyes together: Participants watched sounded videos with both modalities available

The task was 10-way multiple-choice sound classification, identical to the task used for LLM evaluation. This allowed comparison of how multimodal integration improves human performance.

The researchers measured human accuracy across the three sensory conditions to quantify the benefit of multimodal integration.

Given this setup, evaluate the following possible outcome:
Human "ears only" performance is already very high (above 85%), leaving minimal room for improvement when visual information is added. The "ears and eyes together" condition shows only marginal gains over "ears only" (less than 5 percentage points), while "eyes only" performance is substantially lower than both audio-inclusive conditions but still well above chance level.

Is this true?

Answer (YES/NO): NO